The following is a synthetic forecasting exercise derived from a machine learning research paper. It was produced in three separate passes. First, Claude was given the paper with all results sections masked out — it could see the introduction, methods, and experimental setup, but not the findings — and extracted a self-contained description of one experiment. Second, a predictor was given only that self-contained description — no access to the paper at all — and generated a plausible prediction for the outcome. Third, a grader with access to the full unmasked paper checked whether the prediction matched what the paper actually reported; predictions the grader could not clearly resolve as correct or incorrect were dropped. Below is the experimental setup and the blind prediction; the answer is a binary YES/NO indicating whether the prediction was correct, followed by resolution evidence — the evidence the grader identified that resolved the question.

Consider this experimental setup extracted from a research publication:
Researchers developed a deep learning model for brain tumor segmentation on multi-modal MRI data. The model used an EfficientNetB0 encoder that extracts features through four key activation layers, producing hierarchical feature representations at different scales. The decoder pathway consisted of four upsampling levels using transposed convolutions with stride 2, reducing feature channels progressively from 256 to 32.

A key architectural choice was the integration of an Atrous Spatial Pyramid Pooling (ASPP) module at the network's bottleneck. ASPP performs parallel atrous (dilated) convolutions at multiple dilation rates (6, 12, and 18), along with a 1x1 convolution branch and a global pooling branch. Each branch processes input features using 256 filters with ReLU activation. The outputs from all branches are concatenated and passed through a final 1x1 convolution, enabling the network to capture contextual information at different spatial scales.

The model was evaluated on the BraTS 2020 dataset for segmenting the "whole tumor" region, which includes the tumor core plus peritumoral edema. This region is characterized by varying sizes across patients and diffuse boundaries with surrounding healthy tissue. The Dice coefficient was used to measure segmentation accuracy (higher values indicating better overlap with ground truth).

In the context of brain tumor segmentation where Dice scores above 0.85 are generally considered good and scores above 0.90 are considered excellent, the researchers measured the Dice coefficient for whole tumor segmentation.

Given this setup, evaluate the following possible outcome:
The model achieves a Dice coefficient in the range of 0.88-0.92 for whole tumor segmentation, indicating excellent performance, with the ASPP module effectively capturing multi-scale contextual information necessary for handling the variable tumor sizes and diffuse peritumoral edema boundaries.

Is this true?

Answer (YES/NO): YES